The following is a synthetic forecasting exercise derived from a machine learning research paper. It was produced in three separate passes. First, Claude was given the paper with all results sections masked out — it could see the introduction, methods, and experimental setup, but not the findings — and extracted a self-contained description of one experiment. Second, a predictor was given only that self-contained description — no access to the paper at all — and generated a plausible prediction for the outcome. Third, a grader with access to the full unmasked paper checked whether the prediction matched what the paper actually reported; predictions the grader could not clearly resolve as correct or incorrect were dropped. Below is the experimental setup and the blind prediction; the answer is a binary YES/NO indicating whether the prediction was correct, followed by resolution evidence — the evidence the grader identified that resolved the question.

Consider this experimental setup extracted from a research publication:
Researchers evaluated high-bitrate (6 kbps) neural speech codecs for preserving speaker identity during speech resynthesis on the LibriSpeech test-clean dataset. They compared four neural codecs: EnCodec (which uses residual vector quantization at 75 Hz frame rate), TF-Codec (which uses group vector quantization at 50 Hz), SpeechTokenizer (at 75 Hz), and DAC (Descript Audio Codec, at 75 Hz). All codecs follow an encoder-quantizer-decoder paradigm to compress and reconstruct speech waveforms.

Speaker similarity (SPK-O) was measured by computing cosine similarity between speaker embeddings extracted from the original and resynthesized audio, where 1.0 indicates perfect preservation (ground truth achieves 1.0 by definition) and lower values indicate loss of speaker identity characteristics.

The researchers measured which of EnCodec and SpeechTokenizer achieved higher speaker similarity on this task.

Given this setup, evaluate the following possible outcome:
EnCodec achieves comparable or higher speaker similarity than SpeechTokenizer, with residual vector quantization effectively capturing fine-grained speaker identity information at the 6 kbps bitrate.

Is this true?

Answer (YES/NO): YES